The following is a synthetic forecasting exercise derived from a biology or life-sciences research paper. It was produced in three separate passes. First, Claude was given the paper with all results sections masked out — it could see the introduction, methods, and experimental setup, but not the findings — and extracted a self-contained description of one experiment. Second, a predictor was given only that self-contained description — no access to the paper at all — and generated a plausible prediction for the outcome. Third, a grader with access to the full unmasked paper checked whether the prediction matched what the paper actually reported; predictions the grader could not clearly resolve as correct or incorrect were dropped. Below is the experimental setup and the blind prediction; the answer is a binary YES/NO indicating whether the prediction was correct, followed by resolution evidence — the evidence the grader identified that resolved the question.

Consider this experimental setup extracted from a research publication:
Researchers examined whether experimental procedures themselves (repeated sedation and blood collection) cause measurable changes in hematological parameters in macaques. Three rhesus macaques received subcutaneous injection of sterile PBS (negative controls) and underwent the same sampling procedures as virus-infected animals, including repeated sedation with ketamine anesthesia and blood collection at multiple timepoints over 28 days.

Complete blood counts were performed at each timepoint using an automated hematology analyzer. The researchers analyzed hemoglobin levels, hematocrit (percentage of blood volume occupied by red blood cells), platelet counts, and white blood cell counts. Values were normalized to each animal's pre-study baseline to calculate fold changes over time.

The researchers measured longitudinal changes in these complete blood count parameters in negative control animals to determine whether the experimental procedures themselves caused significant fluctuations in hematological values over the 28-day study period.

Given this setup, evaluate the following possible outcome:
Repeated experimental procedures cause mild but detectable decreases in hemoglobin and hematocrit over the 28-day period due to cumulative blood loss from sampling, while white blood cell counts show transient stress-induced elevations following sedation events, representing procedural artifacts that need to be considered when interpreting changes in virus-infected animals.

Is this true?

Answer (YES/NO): NO